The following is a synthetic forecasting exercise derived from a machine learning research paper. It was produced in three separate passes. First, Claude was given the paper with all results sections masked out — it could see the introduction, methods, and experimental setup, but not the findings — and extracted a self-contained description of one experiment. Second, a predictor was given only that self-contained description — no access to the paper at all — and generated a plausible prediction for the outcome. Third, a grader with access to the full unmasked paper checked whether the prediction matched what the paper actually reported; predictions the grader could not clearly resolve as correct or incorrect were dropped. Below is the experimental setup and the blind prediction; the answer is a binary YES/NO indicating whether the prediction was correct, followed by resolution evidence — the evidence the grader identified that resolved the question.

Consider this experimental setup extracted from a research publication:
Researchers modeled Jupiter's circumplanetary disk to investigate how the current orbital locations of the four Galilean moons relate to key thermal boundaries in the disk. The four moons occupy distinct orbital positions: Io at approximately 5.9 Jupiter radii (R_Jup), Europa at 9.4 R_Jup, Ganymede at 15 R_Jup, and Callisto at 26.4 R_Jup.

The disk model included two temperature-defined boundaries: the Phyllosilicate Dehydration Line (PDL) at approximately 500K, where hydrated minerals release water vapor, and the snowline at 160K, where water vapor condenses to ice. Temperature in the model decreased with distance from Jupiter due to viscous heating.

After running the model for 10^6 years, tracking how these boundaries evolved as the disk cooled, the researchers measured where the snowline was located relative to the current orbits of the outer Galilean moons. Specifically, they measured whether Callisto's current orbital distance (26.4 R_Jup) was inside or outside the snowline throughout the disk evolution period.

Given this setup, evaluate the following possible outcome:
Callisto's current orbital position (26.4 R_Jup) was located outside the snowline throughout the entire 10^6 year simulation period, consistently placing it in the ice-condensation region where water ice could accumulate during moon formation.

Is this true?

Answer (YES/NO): YES